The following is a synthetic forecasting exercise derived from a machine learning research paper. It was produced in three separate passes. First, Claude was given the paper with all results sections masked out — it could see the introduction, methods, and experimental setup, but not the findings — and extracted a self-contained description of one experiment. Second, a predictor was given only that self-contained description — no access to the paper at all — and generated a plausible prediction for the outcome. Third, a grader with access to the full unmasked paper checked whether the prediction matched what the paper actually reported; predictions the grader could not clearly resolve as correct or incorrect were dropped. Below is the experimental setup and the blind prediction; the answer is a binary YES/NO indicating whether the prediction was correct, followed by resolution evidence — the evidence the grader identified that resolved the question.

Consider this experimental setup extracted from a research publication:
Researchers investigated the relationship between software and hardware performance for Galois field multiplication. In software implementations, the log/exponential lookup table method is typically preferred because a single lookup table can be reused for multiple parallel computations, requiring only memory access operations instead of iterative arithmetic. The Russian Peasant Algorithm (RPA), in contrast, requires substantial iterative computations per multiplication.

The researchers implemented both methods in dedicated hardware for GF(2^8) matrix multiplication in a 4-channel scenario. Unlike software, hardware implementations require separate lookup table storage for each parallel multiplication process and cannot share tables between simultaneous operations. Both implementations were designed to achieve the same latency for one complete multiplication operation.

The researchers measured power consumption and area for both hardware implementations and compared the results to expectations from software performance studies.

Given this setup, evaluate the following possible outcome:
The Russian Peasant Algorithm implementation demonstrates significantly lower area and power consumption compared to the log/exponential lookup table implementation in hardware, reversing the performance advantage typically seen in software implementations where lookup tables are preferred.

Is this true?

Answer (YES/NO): YES